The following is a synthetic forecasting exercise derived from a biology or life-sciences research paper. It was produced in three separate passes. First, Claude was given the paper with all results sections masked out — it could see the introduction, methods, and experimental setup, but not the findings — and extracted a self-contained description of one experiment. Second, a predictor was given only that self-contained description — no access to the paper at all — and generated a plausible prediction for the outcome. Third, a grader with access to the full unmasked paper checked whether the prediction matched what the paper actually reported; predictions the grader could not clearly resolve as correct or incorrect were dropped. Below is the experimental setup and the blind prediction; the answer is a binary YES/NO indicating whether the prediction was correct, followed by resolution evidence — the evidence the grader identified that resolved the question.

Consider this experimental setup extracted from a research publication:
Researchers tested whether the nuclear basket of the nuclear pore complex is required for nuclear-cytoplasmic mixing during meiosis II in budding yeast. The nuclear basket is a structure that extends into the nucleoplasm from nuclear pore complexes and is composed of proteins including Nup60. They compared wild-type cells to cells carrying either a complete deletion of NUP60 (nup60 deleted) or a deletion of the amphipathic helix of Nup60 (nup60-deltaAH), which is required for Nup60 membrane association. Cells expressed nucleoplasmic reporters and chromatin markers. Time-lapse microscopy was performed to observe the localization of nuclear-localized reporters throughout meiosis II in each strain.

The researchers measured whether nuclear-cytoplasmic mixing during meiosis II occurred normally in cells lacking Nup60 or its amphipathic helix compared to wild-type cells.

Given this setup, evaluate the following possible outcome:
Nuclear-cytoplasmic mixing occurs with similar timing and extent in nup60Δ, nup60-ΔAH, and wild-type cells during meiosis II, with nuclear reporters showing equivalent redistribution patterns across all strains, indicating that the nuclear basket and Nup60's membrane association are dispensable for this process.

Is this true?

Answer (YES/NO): YES